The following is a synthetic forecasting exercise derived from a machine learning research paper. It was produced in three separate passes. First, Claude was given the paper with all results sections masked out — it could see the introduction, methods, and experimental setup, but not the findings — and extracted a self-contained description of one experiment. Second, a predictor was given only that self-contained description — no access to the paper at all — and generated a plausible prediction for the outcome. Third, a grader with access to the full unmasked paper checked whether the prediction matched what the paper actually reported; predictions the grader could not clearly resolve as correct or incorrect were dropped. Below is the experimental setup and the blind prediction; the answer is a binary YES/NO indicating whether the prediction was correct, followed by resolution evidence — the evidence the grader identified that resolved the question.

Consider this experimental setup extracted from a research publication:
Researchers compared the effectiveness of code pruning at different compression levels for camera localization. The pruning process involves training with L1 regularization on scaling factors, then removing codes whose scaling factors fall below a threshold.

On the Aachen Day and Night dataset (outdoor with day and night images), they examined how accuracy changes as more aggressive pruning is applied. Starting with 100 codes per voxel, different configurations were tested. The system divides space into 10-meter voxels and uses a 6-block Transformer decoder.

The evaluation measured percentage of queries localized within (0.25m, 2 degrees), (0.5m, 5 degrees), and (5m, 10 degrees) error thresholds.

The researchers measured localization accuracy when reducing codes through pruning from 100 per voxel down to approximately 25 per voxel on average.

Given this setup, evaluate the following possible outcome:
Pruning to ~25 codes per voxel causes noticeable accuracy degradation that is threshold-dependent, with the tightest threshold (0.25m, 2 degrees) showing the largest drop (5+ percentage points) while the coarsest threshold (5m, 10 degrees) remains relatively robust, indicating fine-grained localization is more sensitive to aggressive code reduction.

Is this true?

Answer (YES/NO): NO